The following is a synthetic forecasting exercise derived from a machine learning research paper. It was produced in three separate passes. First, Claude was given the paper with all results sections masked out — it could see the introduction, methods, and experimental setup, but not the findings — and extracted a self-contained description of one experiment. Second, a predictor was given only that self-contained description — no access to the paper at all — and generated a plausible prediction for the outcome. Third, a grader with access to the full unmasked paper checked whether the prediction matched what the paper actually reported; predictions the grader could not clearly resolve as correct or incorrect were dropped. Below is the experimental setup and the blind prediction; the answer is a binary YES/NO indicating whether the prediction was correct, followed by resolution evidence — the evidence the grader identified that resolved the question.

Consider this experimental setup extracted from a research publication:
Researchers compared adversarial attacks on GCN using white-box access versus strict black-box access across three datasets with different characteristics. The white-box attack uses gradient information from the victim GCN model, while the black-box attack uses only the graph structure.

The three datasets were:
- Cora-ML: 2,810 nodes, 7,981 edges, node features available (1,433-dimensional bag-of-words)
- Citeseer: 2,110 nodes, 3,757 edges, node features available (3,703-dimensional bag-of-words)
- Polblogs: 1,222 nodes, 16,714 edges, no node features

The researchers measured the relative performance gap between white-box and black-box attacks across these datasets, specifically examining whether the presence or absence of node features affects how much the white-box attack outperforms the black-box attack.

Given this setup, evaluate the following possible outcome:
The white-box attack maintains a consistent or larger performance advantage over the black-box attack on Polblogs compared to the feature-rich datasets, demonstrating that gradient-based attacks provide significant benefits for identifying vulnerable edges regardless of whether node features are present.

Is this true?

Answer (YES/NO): NO